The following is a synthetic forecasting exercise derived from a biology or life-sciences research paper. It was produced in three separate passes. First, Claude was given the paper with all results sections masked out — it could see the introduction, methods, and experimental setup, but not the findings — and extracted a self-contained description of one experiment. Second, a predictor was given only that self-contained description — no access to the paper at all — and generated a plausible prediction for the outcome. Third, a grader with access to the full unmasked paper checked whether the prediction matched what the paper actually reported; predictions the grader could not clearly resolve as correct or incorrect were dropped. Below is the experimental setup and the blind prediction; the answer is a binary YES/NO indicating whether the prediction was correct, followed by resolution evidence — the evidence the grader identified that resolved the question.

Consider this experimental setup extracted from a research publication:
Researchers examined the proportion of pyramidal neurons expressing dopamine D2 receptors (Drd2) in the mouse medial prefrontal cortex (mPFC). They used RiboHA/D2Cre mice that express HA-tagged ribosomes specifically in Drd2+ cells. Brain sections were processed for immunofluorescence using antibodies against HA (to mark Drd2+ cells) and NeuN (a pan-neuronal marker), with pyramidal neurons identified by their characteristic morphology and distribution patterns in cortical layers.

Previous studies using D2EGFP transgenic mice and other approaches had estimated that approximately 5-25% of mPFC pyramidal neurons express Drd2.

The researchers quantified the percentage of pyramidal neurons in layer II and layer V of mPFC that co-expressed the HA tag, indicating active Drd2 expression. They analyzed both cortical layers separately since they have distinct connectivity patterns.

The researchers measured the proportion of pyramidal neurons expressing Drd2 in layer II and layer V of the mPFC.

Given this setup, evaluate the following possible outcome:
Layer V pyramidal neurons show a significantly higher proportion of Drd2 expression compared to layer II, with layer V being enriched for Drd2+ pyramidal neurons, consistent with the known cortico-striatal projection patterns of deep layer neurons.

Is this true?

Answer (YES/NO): NO